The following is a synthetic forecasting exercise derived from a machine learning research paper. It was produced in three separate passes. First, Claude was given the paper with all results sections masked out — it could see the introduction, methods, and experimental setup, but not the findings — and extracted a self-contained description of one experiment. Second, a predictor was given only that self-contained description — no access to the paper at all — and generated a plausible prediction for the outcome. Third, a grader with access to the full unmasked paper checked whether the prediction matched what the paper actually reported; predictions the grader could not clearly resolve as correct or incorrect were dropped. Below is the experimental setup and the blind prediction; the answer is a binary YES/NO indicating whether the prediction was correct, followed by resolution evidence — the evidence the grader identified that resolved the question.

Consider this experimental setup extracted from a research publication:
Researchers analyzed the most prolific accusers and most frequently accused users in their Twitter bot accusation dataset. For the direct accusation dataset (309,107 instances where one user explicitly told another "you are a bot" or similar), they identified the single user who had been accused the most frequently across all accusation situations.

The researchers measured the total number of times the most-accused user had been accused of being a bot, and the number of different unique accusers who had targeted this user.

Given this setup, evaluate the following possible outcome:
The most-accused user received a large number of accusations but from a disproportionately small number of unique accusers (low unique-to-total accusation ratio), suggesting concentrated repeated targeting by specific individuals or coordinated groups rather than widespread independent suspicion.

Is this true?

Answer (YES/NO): NO